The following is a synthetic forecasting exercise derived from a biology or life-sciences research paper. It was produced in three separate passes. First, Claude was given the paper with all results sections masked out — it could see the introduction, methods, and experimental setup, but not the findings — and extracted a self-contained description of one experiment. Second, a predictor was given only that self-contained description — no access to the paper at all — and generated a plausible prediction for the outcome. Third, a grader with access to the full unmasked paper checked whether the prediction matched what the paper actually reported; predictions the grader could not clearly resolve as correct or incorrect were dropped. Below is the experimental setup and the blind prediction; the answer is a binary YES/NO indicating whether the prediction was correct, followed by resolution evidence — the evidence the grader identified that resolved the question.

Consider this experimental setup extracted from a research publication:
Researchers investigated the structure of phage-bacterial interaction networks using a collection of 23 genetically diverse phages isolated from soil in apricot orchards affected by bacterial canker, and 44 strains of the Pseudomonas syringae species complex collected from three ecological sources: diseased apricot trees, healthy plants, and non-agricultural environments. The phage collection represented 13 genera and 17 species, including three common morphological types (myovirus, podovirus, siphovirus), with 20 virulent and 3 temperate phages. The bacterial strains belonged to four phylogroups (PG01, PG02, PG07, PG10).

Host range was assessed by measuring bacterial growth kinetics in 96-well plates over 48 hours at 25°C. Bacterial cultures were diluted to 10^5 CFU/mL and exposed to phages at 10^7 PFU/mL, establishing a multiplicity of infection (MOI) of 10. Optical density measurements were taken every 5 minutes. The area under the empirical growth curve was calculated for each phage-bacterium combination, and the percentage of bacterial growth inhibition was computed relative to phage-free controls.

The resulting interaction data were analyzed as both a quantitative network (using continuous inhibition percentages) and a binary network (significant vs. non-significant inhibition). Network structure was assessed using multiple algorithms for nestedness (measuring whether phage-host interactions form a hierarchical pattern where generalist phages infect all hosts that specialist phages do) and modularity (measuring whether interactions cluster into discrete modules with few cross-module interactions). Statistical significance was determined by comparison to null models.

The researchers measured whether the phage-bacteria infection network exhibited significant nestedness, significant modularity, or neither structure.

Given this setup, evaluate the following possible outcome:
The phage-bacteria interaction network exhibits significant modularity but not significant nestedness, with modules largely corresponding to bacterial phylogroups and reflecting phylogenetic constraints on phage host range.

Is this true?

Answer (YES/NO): NO